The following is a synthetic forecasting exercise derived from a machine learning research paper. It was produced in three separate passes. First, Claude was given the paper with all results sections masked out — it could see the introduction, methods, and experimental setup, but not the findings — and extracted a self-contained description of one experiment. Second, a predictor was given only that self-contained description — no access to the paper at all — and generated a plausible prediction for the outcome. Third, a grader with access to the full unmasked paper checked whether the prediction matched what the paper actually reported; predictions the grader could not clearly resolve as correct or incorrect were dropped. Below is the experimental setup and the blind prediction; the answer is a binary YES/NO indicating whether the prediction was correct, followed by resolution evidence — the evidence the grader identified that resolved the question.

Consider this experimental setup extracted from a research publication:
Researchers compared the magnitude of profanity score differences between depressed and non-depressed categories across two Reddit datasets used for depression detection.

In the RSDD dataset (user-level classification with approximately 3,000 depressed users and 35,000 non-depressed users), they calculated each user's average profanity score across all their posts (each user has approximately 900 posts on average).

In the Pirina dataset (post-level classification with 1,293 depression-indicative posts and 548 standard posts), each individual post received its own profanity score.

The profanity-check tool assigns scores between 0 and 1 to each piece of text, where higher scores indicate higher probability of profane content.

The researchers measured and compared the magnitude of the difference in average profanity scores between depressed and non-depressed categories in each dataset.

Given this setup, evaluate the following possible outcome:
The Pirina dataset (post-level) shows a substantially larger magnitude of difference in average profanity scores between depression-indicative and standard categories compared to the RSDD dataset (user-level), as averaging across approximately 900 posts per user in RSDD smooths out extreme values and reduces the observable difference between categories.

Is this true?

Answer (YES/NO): YES